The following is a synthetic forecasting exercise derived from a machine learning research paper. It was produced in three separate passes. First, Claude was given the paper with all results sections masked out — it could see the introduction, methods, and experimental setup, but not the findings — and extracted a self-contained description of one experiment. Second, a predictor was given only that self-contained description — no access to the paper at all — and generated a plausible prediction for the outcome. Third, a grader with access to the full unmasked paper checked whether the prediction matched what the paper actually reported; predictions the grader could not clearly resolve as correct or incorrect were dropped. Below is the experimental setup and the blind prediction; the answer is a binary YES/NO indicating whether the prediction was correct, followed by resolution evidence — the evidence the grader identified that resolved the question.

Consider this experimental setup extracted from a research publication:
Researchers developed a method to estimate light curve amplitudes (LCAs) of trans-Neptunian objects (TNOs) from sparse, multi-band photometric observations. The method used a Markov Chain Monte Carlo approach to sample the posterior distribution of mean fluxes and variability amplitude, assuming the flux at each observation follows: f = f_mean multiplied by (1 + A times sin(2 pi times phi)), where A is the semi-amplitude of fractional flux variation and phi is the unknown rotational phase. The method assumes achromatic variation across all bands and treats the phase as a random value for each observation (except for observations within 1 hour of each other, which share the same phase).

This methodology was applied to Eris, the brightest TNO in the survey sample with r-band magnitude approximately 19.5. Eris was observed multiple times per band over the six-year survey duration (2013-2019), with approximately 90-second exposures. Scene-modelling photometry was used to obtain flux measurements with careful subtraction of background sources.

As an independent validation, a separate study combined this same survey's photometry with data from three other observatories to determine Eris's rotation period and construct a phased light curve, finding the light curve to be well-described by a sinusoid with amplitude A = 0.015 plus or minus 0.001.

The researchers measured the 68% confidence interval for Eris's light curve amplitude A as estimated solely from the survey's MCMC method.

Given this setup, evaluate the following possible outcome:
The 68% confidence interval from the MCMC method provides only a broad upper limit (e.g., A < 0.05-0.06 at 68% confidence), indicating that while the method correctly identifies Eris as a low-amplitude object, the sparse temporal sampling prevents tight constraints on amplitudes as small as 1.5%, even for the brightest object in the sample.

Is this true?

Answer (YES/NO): NO